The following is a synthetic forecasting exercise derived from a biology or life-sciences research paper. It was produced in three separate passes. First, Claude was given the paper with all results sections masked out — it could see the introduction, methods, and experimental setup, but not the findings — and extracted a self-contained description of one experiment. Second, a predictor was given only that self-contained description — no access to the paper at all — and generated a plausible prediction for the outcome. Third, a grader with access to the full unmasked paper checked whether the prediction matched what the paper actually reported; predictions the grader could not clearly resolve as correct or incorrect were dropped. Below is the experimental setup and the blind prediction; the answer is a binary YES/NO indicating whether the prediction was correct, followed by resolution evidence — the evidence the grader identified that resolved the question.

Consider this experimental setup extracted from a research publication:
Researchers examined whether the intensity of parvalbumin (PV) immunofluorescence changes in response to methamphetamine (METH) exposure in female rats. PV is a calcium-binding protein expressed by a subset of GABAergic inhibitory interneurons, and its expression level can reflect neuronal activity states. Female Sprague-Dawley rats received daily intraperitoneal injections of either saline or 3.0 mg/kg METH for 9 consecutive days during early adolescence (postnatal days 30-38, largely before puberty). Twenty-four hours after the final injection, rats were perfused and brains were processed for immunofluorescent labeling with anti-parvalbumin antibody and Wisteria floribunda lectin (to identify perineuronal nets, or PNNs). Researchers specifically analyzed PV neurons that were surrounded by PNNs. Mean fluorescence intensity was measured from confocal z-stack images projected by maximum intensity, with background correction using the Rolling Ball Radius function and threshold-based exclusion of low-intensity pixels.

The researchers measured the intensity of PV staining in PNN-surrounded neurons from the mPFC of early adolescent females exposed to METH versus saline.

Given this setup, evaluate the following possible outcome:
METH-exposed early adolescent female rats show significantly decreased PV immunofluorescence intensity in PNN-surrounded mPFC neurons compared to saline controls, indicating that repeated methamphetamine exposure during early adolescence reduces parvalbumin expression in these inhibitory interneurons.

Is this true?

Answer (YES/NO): NO